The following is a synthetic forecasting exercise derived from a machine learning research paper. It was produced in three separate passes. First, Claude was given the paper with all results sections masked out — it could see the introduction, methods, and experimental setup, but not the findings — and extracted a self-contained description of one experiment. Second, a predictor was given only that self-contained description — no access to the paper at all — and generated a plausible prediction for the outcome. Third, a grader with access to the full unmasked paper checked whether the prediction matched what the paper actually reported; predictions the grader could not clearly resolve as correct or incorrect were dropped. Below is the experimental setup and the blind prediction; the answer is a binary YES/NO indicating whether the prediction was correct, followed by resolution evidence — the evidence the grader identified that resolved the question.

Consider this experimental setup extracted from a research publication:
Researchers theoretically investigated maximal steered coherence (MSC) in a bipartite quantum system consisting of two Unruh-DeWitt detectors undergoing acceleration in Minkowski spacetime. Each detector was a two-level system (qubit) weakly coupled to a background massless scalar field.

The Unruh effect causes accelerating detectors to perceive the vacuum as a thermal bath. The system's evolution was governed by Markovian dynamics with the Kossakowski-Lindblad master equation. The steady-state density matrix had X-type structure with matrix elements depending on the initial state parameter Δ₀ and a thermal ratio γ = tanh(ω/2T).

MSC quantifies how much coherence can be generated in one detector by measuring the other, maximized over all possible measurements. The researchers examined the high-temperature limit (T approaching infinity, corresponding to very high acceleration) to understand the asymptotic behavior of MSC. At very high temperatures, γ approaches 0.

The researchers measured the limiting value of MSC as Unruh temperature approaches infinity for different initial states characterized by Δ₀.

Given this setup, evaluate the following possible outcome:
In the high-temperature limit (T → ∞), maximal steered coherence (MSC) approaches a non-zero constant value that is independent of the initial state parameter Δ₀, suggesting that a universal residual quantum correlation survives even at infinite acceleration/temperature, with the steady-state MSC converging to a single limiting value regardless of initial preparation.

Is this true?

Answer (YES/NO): NO